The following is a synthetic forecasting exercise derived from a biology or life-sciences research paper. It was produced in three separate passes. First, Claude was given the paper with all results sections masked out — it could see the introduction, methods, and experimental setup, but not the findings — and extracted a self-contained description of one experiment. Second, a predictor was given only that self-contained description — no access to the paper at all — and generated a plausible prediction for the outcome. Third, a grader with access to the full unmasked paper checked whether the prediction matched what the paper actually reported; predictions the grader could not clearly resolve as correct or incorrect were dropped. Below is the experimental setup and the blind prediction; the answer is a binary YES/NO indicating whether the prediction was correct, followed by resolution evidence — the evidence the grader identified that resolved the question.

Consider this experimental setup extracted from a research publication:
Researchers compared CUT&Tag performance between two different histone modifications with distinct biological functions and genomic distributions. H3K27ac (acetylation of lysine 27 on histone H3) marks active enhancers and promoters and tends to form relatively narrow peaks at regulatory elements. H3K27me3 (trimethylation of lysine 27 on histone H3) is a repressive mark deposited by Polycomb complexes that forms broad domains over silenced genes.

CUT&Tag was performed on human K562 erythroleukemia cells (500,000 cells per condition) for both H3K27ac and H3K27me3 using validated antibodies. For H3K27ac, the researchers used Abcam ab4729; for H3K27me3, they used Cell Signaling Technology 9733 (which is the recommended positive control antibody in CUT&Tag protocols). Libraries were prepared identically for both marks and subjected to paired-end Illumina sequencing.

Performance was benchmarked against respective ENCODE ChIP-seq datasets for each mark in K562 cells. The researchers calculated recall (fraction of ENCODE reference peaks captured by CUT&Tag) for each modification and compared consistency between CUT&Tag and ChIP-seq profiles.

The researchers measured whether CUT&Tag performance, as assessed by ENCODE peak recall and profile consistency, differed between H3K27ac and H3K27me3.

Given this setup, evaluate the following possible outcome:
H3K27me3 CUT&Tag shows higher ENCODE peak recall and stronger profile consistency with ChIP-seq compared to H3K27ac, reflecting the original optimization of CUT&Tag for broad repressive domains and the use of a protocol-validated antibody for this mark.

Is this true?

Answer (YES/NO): NO